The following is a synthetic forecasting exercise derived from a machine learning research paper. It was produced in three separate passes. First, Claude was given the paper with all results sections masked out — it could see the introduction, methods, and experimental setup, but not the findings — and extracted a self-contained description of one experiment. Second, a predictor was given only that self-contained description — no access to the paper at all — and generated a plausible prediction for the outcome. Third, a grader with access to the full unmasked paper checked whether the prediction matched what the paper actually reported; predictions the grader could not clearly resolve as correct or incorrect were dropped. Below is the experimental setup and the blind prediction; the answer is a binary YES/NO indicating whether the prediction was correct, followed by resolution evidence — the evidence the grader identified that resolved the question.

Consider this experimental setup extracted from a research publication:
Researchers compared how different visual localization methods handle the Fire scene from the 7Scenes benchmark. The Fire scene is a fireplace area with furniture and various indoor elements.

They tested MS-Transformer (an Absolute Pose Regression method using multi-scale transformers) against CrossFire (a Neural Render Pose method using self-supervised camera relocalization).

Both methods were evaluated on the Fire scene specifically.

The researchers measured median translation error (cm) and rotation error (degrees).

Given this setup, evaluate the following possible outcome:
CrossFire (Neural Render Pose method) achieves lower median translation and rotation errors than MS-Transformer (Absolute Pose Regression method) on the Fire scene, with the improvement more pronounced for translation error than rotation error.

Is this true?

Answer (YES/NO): NO